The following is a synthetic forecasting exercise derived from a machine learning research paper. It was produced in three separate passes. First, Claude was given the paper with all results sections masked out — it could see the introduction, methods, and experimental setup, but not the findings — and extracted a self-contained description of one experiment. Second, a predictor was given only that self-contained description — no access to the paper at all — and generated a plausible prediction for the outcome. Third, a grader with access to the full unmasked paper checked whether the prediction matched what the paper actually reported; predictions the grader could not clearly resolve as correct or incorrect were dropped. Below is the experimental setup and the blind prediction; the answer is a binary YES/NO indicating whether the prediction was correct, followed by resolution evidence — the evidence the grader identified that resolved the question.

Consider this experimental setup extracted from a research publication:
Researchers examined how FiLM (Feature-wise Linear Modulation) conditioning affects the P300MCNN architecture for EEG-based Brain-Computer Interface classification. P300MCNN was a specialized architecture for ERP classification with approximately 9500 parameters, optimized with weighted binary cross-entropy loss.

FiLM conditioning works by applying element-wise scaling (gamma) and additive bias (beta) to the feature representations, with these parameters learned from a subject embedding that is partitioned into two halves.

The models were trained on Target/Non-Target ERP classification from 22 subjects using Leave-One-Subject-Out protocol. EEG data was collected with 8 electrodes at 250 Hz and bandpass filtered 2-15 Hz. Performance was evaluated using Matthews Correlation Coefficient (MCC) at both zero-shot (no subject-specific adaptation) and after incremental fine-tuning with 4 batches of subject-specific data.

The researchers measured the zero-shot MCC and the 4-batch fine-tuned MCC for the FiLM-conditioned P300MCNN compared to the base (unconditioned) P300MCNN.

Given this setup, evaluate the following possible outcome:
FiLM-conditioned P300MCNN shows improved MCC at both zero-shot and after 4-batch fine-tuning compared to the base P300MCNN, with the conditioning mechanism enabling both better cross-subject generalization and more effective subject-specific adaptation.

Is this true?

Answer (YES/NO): NO